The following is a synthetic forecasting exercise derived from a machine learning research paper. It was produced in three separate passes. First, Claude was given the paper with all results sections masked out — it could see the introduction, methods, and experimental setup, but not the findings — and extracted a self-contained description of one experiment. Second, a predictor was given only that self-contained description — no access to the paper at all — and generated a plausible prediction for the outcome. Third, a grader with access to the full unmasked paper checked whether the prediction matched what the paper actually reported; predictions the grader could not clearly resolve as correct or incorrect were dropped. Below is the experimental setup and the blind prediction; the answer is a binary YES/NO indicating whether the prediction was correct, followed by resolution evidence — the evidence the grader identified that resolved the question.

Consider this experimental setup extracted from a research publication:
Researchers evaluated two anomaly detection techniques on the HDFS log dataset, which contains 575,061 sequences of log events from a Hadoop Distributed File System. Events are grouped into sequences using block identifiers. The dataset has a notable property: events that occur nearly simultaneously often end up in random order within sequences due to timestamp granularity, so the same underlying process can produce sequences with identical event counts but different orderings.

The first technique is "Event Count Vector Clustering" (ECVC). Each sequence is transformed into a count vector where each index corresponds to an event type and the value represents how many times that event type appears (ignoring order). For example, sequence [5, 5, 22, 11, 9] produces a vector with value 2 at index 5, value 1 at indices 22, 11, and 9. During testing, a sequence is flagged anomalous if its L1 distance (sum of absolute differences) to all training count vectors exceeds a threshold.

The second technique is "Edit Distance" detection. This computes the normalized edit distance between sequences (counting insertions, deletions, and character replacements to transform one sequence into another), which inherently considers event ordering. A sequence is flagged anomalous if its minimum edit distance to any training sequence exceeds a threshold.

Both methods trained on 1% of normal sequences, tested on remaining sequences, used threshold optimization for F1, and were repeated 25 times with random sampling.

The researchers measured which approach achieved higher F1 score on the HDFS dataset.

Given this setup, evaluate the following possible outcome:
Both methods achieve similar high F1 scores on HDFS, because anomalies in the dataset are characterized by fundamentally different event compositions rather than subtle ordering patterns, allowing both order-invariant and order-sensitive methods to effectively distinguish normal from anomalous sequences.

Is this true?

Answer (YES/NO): NO